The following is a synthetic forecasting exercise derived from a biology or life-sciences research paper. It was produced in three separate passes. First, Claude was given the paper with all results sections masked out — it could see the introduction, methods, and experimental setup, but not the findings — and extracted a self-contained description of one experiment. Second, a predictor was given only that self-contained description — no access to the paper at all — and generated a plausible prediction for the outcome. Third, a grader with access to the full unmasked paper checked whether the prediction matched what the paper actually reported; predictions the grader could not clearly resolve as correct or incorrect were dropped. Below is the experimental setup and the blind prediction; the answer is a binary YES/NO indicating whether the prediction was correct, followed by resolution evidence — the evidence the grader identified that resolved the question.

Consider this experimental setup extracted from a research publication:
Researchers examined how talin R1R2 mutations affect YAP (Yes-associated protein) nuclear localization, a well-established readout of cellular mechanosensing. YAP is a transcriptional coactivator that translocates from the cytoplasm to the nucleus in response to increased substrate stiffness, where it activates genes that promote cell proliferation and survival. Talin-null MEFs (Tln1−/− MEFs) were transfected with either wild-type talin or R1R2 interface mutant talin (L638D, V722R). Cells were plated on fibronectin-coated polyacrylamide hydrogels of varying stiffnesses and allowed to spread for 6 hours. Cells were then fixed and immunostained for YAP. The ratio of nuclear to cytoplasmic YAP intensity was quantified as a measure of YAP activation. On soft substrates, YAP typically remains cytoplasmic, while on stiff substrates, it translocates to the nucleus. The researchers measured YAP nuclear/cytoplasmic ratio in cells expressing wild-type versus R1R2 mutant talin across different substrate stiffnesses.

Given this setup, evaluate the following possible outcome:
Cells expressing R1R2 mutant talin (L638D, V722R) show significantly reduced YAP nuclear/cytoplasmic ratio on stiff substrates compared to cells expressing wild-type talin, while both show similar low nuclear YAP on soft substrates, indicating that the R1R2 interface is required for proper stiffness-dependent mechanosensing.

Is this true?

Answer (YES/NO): NO